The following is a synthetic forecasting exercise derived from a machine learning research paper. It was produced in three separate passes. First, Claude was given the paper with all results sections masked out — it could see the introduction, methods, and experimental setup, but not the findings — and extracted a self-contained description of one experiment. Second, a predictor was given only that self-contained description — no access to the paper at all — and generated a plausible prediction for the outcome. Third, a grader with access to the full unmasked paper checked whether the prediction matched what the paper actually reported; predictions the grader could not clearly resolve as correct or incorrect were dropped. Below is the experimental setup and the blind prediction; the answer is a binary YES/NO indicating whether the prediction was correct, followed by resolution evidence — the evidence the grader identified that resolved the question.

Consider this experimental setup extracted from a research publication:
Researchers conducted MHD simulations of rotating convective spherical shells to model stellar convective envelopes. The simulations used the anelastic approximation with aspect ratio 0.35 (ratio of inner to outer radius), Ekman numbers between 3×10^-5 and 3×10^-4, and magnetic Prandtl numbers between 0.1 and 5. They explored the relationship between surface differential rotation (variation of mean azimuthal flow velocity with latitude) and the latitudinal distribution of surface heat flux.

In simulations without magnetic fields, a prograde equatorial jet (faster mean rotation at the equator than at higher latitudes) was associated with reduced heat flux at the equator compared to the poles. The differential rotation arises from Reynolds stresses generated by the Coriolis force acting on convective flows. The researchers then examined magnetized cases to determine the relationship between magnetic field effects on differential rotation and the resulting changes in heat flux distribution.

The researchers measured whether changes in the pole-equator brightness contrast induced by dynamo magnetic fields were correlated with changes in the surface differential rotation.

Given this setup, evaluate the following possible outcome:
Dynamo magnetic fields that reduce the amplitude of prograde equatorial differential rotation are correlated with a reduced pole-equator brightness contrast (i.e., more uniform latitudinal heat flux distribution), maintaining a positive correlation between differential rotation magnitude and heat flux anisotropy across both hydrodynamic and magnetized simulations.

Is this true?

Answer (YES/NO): NO